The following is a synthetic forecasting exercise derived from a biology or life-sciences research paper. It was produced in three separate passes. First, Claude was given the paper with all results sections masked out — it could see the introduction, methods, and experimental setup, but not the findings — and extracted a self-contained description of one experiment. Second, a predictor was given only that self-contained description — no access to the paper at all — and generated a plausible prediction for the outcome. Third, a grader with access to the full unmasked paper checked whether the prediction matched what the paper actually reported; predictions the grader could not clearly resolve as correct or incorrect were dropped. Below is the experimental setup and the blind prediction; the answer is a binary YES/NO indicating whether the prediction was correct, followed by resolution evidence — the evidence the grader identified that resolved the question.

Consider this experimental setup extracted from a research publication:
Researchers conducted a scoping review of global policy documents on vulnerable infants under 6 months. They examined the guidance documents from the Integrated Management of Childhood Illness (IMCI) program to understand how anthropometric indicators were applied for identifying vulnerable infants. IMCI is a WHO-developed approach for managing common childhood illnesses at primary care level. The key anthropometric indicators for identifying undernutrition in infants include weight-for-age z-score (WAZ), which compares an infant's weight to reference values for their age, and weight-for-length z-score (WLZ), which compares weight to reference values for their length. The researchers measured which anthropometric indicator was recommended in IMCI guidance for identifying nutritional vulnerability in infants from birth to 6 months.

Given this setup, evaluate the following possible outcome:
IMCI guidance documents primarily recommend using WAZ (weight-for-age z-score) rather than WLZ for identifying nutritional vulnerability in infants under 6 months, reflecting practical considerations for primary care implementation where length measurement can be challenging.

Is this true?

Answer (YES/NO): NO